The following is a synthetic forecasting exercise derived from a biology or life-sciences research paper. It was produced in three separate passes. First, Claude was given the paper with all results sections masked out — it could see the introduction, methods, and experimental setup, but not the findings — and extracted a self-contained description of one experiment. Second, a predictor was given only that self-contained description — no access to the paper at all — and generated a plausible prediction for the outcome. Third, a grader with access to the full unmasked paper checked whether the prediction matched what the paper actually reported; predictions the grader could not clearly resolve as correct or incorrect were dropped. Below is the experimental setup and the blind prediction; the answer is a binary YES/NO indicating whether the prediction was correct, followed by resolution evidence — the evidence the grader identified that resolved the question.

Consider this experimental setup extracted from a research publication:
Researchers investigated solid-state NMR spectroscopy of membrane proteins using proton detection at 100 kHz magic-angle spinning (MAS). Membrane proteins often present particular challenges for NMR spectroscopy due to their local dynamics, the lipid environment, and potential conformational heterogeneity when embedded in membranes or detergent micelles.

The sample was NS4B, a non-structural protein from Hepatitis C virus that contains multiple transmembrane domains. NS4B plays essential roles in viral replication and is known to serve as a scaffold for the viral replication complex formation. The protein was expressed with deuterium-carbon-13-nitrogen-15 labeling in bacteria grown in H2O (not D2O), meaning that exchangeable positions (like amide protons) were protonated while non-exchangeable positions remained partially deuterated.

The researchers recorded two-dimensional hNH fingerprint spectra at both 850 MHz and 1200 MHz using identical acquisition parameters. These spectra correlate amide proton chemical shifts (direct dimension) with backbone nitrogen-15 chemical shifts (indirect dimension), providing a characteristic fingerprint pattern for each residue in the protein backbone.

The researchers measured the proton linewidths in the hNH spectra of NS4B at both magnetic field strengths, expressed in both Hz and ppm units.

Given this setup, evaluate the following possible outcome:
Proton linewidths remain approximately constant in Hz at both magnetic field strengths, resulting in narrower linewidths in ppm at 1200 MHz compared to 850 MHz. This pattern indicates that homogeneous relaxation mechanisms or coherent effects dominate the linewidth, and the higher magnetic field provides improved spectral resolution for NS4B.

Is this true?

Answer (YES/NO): YES